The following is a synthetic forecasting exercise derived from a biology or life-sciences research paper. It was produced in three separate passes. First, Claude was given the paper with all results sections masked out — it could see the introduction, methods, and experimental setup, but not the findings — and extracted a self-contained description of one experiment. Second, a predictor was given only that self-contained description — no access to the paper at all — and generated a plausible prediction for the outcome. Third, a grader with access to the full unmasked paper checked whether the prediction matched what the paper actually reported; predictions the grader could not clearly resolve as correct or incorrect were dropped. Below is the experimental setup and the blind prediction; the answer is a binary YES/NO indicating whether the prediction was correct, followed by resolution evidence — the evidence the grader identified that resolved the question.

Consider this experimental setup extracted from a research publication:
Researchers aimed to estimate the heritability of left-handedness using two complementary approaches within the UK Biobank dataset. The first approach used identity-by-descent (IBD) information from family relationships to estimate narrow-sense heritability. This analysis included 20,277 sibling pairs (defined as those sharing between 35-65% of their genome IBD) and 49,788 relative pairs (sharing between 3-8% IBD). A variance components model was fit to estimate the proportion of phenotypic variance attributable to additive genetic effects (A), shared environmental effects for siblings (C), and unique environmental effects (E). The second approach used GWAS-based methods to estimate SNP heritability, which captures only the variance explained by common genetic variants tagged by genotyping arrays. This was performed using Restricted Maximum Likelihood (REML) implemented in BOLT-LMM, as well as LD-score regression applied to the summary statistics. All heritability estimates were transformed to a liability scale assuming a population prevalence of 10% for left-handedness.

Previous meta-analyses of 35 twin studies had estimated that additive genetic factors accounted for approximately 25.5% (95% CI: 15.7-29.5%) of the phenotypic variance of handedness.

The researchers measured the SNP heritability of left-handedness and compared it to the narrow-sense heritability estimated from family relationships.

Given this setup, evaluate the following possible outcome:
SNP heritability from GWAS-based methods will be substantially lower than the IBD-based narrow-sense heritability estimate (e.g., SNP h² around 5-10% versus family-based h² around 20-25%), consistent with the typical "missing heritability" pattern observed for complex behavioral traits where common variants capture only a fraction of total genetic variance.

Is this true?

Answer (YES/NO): YES